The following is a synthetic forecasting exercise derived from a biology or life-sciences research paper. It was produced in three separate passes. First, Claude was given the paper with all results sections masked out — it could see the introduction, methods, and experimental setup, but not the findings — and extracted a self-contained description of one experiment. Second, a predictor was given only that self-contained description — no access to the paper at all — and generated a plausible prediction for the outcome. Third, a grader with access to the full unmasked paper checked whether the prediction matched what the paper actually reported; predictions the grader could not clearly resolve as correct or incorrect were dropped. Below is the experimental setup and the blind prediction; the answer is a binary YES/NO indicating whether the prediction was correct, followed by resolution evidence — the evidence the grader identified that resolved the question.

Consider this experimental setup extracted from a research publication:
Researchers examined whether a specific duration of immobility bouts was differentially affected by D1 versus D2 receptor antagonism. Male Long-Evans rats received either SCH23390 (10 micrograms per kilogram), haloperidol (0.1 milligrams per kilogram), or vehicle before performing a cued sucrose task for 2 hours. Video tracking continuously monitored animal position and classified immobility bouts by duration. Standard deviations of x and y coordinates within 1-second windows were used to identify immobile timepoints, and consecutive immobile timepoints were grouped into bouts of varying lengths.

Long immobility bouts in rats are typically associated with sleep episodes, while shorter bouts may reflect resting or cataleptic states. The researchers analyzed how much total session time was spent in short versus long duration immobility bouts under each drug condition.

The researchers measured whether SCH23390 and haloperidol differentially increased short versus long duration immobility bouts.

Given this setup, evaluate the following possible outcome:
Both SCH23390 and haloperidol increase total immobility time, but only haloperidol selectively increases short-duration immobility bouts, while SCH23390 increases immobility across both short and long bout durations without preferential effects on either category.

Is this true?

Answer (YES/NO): NO